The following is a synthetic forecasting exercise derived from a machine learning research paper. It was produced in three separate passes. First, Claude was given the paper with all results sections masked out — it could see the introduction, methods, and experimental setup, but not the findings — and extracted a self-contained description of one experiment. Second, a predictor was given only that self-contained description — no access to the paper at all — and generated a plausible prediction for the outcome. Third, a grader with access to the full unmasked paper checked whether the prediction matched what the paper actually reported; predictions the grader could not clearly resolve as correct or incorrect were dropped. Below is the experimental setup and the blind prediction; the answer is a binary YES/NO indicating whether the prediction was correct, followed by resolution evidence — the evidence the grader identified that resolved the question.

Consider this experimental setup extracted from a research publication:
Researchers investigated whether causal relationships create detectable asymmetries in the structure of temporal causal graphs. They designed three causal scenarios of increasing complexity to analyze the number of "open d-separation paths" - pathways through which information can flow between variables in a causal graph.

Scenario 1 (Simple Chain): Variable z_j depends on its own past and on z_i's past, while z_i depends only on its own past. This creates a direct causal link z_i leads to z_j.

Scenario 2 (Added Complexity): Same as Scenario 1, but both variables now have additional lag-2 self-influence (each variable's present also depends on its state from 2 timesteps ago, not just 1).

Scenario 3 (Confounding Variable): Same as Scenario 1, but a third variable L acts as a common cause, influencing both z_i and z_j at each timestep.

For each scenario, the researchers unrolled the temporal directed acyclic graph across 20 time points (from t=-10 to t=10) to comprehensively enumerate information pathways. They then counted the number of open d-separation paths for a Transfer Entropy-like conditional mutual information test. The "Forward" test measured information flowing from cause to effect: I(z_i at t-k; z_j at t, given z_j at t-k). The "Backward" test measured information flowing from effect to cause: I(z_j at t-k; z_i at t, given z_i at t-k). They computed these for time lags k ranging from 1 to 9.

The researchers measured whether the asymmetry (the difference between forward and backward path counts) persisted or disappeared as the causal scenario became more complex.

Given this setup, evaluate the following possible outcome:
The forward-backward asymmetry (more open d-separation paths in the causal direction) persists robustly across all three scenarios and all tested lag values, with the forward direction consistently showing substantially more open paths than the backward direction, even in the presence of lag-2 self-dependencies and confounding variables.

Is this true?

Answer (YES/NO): YES